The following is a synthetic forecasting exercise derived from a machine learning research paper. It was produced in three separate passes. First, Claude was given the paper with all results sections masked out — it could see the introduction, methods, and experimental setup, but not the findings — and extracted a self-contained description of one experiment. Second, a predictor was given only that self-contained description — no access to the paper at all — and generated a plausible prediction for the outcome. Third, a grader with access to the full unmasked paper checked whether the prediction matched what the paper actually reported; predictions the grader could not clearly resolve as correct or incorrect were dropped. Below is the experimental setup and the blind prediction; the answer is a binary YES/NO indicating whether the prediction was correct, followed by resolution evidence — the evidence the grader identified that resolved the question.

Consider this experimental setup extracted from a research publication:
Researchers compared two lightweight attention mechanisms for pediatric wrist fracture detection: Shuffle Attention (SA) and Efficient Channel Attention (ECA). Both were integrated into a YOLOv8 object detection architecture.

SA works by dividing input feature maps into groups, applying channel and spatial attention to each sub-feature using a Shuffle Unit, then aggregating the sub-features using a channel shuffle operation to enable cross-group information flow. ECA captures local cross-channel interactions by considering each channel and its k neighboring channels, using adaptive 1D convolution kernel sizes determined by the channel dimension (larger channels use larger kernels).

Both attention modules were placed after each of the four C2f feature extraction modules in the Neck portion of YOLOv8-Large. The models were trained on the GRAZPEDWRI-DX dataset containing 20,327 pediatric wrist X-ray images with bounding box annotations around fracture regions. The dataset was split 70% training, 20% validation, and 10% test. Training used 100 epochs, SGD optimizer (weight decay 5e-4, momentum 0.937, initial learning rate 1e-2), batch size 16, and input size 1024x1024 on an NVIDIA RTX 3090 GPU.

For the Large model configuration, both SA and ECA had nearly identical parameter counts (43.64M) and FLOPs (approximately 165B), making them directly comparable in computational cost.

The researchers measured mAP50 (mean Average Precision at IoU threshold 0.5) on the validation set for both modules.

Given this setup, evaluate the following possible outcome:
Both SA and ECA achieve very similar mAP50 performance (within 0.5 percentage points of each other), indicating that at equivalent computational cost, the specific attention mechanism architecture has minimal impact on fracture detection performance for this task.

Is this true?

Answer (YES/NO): YES